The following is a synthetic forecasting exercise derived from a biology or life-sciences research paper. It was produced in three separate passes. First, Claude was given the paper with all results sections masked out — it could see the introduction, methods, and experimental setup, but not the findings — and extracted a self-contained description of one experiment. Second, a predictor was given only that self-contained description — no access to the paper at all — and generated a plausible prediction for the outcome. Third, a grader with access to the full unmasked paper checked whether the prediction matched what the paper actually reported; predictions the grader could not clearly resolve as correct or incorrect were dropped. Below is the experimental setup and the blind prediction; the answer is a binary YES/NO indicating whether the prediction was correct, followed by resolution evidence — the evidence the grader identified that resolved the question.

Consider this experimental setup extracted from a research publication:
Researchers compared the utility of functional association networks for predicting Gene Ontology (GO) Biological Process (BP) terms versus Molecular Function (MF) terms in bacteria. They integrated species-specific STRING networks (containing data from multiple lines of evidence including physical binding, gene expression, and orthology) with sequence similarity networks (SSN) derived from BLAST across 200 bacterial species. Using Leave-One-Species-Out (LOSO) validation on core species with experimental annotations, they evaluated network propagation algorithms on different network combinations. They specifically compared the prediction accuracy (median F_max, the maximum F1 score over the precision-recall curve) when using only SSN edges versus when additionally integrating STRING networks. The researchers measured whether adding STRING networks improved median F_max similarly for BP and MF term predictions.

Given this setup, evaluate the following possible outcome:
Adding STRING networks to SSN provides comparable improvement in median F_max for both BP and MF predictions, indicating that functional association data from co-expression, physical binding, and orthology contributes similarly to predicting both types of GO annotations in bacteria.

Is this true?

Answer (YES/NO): NO